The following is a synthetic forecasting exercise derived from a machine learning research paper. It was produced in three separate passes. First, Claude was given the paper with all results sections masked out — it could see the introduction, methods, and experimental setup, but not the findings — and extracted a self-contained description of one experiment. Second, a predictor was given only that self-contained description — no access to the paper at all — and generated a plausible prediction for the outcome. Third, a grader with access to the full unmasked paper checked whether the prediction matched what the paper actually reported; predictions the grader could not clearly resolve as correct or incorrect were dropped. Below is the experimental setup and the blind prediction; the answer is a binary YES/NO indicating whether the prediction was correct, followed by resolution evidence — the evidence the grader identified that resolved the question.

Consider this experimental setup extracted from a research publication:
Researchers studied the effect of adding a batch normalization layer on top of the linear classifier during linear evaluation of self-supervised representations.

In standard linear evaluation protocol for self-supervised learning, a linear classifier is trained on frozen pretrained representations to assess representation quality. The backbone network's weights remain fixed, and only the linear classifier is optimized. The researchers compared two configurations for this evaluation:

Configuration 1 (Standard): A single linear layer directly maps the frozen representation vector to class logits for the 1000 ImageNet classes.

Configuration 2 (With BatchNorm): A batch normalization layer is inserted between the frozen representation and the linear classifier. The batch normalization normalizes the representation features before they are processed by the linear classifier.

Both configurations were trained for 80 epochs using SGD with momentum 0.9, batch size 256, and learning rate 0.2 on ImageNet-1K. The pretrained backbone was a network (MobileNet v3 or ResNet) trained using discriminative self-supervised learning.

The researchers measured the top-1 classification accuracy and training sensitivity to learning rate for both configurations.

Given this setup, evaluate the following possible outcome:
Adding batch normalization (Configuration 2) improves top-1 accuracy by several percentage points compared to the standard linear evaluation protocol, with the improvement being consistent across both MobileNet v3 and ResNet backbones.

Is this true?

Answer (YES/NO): NO